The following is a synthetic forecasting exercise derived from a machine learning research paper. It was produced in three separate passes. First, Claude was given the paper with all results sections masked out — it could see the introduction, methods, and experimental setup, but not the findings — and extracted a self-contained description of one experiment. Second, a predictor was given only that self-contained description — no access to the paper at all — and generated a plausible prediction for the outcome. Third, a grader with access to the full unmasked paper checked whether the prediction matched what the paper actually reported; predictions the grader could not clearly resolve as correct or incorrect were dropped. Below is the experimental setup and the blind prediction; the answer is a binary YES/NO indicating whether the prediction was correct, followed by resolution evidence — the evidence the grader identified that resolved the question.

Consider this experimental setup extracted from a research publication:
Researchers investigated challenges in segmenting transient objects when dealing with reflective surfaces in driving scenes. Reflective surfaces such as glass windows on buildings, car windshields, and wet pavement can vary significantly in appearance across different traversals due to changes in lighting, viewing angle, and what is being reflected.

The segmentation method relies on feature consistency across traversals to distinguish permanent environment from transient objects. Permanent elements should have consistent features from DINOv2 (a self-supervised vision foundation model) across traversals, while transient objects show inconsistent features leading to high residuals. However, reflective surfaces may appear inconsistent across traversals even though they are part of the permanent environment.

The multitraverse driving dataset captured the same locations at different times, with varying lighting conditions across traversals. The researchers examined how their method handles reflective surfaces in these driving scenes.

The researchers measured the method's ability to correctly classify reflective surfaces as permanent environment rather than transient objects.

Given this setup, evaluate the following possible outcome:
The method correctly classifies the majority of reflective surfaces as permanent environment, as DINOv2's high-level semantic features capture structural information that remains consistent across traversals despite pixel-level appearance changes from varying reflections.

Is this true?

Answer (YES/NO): NO